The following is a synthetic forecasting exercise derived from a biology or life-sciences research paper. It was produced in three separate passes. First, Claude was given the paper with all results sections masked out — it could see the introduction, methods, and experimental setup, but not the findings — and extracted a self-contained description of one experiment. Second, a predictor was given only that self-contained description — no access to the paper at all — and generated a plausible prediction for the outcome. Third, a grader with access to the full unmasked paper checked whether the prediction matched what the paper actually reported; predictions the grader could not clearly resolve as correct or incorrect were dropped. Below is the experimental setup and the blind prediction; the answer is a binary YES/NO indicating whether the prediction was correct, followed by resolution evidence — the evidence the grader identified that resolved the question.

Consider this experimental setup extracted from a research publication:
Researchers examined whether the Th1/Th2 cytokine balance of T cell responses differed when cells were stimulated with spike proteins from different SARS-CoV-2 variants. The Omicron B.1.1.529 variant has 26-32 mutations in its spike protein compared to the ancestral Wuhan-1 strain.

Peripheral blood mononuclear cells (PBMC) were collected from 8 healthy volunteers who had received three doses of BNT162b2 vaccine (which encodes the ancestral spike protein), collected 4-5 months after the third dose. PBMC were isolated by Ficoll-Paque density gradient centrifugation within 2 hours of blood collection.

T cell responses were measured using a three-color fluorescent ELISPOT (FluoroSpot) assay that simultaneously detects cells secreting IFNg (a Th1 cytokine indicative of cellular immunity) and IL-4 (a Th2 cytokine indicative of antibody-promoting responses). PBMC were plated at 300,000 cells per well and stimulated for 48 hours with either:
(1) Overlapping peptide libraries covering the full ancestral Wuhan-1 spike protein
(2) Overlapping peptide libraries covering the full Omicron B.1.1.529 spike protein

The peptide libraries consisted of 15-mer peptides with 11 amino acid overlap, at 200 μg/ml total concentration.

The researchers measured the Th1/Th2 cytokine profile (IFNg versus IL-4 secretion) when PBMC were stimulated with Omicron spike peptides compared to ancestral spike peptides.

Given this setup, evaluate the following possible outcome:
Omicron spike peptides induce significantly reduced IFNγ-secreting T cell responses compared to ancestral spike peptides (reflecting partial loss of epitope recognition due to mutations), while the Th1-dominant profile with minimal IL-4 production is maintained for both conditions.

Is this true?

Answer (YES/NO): NO